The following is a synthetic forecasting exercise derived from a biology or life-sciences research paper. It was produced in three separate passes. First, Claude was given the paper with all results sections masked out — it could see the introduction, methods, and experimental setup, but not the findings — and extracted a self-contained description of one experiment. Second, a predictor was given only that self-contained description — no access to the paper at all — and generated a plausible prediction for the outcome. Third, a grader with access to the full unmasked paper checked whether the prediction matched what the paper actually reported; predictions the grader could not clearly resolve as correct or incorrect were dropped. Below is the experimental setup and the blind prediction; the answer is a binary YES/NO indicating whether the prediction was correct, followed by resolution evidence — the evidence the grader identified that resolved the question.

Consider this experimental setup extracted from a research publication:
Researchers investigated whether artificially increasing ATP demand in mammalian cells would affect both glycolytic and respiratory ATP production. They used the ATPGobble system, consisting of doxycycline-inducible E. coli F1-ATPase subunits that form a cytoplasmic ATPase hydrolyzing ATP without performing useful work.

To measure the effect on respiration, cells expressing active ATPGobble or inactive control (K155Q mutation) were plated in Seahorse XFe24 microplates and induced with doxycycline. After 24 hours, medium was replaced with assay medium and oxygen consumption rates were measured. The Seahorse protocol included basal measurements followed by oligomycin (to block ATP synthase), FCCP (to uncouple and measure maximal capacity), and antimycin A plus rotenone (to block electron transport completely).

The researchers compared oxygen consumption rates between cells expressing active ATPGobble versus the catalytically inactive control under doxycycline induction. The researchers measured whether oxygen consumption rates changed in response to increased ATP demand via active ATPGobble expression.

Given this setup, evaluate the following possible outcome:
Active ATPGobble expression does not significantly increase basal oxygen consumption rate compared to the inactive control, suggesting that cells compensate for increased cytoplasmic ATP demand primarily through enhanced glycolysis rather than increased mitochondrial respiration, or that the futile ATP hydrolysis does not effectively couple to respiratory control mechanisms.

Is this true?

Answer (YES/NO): NO